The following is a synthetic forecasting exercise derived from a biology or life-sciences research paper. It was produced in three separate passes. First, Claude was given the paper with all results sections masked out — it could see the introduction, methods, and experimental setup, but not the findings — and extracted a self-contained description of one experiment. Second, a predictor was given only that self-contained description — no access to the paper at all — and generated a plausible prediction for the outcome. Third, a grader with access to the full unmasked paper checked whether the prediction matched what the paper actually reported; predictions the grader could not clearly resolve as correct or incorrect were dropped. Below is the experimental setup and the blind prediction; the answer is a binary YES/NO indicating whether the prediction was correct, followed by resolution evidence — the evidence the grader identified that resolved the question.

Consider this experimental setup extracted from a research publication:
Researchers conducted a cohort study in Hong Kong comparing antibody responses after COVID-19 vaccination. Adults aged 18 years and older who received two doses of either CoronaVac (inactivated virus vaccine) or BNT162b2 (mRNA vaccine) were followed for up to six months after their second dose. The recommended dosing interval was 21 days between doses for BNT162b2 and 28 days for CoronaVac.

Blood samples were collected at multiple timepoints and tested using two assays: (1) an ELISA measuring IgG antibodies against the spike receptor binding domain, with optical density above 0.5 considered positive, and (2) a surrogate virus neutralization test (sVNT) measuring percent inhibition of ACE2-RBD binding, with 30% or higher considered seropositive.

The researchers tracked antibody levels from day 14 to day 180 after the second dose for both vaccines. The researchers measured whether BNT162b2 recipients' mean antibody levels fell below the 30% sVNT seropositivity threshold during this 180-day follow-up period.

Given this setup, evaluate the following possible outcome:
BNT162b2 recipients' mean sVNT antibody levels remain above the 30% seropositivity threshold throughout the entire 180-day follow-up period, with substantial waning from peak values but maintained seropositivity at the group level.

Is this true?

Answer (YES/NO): YES